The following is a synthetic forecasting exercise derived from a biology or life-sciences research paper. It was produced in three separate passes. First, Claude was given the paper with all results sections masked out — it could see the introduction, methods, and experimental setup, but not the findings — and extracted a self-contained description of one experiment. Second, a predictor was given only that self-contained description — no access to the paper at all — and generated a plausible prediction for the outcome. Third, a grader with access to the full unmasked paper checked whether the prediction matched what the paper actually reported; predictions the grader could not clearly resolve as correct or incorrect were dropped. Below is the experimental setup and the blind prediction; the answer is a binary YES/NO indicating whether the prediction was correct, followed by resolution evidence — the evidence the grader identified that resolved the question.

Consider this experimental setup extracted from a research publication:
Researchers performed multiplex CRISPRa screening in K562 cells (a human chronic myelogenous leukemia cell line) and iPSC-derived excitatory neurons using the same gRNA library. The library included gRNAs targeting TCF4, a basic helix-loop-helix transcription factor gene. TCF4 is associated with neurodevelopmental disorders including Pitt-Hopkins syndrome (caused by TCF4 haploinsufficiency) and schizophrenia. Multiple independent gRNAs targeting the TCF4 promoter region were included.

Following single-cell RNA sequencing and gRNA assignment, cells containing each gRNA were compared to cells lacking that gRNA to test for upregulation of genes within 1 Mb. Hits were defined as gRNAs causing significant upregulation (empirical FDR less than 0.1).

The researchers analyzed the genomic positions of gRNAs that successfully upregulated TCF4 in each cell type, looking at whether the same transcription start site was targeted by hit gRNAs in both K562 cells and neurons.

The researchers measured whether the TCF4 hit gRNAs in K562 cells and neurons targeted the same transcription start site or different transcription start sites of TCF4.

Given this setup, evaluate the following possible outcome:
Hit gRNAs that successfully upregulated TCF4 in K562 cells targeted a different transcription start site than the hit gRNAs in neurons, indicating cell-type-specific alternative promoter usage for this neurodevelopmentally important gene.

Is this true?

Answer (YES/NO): NO